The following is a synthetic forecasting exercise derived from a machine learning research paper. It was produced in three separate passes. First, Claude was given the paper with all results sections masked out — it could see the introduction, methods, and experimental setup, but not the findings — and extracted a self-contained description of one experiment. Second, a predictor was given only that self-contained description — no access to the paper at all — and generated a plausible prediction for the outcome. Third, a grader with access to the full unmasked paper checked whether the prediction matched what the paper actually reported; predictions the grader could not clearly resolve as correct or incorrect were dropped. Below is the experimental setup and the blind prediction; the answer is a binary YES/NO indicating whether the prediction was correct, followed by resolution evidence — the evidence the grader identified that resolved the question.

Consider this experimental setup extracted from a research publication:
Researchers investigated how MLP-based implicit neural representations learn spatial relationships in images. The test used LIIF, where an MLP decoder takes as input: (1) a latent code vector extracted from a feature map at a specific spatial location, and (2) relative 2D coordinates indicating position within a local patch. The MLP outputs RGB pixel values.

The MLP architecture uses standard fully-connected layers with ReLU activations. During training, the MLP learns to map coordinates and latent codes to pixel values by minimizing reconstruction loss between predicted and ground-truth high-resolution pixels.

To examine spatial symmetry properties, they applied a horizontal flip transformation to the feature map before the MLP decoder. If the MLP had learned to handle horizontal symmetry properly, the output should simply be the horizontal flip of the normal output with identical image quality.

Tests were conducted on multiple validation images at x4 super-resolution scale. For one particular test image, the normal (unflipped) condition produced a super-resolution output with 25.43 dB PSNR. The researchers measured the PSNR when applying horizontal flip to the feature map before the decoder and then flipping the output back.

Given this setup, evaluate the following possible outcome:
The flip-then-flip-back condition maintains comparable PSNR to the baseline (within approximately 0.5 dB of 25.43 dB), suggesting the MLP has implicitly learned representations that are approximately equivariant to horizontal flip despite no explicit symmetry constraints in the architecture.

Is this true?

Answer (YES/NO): NO